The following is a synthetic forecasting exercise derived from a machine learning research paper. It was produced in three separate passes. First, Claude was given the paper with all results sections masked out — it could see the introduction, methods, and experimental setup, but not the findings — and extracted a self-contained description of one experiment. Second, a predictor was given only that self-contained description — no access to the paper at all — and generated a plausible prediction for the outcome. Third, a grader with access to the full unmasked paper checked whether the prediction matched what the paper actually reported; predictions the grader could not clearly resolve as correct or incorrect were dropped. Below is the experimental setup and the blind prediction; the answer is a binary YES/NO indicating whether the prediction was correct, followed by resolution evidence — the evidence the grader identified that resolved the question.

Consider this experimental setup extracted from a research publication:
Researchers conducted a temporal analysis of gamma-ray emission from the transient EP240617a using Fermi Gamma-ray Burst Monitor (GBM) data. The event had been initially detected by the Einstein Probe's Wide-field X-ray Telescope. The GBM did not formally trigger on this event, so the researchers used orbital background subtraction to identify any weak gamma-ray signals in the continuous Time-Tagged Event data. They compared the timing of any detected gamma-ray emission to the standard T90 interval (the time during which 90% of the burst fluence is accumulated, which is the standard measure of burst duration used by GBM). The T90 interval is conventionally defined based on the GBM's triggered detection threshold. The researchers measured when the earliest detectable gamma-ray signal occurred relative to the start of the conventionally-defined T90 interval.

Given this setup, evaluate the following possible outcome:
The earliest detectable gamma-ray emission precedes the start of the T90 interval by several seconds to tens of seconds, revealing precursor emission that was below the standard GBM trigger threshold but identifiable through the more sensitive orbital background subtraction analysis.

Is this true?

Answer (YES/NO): NO